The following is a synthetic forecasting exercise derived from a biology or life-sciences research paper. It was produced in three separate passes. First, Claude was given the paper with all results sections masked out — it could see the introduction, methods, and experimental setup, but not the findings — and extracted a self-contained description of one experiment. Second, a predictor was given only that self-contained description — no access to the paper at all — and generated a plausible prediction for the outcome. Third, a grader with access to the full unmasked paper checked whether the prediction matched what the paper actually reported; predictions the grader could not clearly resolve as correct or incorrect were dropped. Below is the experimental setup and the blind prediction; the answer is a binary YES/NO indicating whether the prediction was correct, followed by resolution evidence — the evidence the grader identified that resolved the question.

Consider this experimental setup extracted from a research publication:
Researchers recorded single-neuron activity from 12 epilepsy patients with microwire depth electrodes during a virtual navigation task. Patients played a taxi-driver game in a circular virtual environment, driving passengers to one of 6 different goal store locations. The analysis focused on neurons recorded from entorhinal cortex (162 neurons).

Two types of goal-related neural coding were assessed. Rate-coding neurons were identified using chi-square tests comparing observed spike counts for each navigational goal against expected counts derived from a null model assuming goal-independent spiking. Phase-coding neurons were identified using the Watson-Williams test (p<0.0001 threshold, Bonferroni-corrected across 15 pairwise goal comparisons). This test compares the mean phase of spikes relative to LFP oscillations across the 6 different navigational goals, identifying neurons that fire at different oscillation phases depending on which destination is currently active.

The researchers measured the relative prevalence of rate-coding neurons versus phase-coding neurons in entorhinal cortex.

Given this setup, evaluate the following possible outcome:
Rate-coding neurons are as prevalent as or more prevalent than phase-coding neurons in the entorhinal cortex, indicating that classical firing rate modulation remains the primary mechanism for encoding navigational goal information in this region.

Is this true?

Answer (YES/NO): YES